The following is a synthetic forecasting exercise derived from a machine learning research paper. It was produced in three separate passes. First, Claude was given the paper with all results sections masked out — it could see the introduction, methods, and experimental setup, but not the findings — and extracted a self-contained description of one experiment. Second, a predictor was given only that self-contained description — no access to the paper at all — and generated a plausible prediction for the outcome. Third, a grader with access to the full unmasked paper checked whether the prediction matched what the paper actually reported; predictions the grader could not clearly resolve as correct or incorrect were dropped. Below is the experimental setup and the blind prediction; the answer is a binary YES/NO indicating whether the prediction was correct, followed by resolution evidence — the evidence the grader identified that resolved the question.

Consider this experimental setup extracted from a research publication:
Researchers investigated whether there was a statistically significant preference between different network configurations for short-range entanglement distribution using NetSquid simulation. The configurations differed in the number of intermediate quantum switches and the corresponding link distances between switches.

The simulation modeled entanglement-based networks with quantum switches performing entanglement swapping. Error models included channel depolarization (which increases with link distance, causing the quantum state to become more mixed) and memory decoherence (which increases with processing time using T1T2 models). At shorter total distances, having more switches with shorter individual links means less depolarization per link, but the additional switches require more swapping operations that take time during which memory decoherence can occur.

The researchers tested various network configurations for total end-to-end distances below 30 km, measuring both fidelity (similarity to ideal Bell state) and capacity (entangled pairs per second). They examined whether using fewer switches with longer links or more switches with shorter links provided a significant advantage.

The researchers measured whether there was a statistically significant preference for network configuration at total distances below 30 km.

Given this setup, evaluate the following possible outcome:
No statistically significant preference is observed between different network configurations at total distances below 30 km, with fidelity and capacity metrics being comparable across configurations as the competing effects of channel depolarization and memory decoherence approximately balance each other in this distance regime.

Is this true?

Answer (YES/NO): YES